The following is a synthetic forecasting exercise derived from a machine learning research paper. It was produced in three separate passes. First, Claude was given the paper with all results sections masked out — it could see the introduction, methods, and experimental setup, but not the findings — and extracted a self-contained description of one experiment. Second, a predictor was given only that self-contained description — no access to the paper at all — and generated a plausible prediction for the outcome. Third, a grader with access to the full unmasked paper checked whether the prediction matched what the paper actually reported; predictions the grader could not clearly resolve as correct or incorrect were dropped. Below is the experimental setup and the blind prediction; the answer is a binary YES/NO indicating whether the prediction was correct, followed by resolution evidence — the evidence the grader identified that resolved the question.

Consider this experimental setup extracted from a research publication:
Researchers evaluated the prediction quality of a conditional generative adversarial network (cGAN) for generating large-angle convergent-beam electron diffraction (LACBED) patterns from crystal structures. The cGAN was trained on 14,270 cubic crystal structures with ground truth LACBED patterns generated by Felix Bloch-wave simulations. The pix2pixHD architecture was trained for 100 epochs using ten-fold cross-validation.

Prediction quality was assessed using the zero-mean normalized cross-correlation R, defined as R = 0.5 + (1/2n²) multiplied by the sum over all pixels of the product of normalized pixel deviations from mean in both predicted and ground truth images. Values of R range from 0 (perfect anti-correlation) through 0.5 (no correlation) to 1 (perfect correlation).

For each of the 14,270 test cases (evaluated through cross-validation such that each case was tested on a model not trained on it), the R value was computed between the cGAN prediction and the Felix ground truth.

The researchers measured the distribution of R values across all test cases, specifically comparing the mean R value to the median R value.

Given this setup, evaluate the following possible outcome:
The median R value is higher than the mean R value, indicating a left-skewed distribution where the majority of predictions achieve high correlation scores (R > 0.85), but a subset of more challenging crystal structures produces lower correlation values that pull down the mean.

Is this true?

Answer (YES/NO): YES